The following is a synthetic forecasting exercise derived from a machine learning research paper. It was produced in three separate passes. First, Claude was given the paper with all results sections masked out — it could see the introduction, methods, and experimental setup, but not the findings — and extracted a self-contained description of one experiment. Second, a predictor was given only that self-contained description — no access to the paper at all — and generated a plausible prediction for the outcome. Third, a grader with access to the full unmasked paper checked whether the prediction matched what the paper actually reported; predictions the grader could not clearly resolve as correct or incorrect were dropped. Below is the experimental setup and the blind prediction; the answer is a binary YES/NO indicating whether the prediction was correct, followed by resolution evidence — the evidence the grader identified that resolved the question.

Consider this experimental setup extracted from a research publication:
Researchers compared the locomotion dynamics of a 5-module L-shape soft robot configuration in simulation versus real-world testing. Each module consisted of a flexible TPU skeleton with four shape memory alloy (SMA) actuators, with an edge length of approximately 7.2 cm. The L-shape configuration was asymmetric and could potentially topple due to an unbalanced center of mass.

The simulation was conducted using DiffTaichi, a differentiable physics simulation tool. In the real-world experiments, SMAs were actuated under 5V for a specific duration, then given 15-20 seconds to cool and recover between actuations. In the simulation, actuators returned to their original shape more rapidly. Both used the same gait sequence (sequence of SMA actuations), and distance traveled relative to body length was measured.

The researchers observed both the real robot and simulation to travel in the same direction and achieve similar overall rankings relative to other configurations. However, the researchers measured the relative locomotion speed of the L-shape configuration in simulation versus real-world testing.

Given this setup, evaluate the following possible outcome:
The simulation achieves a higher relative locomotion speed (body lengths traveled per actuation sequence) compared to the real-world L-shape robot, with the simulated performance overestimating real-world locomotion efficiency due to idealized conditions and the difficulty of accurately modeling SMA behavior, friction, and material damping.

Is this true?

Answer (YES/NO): YES